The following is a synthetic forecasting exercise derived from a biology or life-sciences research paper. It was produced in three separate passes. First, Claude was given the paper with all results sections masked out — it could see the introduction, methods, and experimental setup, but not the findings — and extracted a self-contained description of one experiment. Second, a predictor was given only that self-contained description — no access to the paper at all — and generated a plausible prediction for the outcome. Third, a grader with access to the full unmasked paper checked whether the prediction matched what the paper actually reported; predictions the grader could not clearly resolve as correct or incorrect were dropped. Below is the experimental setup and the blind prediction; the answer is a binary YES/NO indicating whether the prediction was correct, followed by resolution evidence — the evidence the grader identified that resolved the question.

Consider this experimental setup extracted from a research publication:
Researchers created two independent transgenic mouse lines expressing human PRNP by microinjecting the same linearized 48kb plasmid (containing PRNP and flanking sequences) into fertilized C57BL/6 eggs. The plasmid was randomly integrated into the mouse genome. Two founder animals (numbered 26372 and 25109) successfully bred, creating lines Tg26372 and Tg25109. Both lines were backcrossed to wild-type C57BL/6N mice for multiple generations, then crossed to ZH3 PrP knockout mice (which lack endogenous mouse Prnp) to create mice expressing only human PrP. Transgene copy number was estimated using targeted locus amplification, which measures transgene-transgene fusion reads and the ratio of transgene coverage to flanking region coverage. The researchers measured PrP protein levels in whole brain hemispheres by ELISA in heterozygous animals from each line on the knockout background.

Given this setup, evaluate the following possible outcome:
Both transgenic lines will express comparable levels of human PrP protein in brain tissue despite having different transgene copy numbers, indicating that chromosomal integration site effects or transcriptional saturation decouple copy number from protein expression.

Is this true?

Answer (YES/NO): NO